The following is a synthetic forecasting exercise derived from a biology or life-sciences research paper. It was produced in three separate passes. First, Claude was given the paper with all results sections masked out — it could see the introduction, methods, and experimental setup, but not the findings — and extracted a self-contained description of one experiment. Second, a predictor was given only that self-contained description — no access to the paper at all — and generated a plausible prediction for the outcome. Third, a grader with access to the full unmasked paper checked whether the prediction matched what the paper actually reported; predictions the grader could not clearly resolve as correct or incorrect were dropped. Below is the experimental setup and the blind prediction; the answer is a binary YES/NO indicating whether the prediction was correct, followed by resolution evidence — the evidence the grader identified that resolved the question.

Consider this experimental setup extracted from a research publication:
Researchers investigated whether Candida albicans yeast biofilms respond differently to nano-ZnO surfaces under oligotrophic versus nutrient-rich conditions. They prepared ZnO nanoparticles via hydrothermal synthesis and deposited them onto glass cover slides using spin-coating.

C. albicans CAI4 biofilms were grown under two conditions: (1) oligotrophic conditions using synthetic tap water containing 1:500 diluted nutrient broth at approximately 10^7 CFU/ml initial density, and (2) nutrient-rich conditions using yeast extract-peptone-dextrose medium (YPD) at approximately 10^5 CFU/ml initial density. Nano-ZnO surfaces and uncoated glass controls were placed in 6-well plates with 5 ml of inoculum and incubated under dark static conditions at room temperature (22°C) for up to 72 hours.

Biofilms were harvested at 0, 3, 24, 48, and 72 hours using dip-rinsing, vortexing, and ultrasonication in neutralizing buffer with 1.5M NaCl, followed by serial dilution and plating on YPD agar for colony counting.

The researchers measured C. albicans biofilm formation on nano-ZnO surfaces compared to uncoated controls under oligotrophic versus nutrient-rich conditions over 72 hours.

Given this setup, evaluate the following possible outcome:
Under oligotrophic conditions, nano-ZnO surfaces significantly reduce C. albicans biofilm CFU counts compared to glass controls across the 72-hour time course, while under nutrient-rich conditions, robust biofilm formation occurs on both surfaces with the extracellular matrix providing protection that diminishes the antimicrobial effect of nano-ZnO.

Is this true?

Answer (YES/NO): NO